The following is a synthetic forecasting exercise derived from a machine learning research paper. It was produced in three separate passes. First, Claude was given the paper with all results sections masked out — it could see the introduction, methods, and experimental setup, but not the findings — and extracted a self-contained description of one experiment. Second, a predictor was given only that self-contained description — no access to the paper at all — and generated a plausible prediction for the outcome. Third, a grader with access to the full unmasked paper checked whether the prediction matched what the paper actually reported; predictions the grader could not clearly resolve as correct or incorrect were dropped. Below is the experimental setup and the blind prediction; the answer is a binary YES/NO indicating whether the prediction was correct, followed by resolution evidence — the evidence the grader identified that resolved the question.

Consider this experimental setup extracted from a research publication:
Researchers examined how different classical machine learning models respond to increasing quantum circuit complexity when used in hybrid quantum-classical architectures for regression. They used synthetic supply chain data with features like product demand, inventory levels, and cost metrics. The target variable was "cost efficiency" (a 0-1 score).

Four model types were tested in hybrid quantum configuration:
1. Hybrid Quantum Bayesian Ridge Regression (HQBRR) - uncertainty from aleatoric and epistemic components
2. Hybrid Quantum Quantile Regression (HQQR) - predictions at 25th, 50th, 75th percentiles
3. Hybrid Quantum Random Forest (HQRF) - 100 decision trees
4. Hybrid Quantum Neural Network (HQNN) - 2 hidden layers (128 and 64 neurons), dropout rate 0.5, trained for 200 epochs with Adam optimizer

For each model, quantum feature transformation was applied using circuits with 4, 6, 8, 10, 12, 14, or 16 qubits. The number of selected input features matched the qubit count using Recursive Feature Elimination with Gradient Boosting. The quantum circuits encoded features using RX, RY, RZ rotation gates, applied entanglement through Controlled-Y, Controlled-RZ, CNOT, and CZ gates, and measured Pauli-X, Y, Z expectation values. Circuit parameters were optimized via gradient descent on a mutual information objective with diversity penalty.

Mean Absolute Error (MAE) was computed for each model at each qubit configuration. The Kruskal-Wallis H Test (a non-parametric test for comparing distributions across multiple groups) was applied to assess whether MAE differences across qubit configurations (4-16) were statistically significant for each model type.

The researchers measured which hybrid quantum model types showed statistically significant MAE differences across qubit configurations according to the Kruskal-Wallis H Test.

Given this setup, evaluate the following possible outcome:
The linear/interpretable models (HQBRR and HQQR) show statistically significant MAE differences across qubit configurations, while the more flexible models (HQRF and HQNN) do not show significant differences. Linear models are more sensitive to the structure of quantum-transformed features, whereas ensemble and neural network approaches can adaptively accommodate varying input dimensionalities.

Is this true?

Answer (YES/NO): NO